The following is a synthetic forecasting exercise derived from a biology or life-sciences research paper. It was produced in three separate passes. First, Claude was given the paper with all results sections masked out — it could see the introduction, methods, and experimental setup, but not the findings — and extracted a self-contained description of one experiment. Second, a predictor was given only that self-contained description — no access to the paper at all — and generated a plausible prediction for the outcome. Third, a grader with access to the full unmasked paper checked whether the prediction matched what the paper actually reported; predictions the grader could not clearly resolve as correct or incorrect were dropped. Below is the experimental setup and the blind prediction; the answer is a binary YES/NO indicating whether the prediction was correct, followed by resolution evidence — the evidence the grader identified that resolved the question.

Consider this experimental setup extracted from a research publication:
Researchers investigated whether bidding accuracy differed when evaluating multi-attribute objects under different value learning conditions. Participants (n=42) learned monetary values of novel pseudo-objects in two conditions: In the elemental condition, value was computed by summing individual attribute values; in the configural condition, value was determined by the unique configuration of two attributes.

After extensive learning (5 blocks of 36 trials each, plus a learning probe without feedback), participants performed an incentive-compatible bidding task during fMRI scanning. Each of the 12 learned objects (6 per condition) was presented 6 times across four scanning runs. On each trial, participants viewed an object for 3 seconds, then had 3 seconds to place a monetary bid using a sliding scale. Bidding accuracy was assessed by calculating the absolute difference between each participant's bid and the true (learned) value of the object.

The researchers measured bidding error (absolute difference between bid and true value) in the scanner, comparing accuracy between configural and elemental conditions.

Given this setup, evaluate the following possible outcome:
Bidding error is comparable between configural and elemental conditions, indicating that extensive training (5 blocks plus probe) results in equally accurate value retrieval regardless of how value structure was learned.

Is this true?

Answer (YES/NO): YES